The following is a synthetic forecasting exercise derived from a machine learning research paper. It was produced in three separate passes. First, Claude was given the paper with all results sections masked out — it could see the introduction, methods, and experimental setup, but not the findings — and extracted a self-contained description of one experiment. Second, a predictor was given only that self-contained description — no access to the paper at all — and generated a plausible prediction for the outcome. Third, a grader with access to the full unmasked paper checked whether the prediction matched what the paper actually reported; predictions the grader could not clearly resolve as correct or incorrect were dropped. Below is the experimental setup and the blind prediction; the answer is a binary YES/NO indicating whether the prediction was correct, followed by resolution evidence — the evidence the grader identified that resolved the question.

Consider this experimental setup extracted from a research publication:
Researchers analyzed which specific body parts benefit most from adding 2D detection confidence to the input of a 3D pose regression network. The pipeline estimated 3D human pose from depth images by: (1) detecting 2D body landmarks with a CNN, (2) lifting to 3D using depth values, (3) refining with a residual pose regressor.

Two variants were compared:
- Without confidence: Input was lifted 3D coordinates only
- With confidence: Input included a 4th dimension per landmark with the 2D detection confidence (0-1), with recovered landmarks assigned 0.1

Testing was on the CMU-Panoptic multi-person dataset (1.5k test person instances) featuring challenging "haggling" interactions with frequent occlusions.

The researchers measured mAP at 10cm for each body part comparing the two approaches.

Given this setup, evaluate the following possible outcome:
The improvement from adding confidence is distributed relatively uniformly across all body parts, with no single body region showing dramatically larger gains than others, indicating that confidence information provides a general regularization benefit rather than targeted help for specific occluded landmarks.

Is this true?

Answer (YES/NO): NO